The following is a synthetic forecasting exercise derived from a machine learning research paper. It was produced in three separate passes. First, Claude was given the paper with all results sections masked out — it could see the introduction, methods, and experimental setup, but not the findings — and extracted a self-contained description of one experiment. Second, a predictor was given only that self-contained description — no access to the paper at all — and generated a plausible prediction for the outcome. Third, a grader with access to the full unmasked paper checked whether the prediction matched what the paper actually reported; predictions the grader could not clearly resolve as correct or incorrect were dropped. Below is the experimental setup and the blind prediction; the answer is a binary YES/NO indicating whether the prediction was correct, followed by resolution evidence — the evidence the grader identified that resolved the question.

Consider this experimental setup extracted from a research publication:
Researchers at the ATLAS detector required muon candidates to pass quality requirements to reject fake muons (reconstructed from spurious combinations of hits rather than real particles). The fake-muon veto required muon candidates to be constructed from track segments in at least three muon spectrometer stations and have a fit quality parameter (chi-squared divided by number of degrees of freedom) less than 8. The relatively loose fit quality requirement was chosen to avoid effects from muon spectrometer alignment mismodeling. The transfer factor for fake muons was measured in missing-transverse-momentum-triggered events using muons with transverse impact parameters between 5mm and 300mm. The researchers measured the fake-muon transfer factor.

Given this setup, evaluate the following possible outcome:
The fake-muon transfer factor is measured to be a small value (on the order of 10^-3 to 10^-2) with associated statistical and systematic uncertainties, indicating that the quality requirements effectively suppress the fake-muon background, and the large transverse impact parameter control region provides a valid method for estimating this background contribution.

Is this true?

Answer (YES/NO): YES